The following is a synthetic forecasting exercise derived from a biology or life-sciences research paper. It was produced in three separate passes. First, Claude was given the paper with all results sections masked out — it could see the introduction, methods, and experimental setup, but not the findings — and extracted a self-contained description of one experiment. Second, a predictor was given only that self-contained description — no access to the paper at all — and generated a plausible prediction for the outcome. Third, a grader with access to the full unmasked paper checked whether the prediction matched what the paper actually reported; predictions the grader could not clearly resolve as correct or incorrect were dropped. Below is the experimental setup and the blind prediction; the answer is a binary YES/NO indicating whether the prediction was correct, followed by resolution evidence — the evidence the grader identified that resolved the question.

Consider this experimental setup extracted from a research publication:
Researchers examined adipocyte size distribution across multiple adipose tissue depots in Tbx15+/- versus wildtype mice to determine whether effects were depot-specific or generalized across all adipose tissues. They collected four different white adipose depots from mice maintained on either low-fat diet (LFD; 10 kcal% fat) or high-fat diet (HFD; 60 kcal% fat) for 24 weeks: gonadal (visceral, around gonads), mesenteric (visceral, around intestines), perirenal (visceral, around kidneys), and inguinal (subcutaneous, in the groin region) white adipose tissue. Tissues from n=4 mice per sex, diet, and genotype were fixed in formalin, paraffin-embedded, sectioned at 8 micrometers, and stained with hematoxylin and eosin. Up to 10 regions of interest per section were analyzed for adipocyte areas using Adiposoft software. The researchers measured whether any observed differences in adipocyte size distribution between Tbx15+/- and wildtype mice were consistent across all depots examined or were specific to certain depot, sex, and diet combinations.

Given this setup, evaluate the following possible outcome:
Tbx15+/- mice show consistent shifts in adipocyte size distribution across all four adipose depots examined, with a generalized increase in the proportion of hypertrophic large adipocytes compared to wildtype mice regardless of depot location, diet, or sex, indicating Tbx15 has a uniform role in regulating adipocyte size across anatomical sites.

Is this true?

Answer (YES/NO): NO